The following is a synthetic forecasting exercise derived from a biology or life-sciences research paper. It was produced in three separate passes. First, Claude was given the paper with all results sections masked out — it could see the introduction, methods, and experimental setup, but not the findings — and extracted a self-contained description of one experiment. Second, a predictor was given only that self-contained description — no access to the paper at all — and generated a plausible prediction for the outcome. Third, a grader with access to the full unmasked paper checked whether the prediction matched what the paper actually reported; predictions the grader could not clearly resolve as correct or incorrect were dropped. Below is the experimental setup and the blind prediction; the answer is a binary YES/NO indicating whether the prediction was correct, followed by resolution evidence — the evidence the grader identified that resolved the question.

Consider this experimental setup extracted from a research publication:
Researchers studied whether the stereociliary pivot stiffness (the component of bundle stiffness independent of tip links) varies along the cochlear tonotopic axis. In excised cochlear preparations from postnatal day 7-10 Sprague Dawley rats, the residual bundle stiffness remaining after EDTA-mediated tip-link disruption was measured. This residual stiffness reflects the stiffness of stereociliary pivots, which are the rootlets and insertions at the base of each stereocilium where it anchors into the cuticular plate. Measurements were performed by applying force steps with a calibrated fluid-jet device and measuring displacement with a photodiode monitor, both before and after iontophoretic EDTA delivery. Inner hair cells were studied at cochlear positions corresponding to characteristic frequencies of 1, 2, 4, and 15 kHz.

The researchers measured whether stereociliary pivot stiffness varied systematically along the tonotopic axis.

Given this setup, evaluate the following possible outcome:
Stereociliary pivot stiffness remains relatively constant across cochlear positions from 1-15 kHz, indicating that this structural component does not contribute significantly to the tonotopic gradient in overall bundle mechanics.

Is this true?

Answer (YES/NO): NO